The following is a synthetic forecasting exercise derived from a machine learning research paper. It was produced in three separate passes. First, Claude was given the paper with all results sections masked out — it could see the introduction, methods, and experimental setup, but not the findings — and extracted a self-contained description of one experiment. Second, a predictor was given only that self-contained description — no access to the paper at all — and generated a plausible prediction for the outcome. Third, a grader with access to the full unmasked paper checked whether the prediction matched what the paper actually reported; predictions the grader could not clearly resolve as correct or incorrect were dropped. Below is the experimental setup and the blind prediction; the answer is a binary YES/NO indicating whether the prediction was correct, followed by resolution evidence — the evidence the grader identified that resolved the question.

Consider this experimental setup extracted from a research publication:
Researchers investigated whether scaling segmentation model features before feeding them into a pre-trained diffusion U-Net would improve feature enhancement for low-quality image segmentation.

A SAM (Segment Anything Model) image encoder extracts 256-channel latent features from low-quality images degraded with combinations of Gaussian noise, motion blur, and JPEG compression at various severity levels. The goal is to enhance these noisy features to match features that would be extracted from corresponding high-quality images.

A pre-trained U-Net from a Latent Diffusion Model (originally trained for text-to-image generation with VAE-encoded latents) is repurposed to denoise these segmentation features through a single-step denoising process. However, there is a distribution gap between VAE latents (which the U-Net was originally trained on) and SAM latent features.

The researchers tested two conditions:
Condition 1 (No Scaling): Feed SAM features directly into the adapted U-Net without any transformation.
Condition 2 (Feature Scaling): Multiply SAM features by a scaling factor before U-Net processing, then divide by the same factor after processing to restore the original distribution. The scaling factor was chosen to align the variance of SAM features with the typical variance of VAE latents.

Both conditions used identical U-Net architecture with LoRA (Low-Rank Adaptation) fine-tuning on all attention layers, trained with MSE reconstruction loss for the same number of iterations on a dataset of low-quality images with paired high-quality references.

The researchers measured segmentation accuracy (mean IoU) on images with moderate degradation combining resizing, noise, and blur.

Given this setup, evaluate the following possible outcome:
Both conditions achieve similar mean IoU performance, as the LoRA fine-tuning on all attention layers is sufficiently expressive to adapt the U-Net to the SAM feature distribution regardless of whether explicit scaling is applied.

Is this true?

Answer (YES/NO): NO